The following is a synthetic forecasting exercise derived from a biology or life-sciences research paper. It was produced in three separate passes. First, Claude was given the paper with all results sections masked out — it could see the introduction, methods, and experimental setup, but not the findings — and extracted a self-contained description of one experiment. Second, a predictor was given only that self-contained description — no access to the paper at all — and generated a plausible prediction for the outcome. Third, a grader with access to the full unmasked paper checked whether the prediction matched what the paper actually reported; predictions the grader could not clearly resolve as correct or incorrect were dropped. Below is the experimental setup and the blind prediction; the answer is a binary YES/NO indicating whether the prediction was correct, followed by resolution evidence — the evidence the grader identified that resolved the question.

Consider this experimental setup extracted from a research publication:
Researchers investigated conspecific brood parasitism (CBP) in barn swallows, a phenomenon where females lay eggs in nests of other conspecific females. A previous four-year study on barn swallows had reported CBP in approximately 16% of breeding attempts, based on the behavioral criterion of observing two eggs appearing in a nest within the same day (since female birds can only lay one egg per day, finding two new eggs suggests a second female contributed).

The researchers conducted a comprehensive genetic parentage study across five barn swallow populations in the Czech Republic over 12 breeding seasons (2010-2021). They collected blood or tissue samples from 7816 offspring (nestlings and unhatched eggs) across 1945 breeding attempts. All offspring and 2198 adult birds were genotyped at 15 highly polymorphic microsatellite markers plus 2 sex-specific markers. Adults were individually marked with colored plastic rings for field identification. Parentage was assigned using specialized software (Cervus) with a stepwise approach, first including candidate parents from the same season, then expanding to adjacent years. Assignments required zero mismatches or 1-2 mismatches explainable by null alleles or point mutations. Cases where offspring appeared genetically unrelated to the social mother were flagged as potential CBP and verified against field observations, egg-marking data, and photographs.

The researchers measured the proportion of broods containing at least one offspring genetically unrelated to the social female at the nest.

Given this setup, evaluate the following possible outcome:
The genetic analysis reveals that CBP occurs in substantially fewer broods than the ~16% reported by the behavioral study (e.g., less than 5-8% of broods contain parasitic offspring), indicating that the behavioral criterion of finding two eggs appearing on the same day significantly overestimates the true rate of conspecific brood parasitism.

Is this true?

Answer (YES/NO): NO